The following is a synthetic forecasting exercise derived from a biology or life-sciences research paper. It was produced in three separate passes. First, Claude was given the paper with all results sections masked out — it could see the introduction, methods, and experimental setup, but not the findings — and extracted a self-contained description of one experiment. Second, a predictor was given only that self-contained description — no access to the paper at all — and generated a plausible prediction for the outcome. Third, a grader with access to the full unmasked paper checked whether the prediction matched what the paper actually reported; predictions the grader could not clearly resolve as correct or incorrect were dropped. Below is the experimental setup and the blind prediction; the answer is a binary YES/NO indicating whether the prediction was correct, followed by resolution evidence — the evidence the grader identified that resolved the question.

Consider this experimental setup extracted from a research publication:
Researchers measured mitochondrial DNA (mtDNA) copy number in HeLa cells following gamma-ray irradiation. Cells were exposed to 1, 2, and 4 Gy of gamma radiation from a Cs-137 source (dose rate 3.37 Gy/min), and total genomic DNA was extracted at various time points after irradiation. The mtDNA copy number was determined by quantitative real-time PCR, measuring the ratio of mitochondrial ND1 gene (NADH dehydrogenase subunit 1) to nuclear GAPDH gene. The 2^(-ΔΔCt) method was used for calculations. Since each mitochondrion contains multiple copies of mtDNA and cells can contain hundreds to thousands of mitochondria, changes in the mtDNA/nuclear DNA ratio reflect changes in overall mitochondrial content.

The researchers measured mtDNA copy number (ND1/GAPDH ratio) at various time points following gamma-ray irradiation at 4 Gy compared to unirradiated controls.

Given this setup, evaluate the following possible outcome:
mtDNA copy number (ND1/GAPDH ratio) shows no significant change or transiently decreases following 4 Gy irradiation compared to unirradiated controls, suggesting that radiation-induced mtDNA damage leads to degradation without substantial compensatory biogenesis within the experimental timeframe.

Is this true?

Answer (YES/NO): NO